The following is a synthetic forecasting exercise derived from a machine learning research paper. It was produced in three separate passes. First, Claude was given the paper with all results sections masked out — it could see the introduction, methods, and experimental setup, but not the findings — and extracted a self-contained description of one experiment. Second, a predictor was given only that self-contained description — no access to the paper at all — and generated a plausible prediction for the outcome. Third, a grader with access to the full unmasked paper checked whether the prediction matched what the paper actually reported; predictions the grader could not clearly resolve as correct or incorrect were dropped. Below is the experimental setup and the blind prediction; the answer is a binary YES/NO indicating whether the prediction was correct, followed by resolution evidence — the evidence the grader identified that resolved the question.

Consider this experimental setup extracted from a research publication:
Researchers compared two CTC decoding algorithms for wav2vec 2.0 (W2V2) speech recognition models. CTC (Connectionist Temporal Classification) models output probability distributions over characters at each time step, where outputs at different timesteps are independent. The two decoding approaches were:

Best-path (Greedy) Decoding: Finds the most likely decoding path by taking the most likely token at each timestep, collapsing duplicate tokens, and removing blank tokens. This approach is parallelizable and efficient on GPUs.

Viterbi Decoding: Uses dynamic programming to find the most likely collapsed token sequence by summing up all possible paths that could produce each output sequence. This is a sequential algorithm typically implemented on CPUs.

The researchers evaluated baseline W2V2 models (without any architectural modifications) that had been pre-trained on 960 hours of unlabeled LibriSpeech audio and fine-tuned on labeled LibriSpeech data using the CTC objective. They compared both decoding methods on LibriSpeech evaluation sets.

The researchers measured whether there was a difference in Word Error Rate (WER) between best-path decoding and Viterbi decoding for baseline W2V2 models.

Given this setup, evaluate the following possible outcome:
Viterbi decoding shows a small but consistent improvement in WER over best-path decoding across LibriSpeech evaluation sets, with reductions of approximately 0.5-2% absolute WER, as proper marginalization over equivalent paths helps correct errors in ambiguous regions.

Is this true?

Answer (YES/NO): NO